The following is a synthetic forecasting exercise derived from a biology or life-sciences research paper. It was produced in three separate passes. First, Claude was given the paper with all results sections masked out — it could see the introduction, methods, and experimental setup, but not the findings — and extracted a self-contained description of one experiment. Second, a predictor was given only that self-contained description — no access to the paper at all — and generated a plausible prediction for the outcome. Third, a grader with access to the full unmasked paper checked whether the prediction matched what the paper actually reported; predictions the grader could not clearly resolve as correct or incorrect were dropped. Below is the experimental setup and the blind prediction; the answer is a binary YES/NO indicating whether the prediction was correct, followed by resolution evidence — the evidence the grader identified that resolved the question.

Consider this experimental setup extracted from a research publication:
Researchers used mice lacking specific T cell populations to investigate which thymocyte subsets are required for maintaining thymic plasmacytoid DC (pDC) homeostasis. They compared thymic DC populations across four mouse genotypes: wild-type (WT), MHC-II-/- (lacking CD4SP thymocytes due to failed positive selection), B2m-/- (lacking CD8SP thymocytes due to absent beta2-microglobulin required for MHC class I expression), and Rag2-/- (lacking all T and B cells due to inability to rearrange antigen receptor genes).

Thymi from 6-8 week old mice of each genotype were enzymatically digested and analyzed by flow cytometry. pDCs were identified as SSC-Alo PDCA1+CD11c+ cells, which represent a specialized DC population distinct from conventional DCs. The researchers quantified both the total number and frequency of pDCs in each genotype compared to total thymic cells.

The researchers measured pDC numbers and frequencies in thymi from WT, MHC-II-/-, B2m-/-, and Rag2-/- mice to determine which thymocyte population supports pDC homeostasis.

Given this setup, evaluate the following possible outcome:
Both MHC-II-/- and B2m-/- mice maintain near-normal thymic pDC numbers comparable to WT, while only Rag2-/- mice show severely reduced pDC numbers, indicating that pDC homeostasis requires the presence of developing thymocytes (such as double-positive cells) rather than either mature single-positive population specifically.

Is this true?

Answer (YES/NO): NO